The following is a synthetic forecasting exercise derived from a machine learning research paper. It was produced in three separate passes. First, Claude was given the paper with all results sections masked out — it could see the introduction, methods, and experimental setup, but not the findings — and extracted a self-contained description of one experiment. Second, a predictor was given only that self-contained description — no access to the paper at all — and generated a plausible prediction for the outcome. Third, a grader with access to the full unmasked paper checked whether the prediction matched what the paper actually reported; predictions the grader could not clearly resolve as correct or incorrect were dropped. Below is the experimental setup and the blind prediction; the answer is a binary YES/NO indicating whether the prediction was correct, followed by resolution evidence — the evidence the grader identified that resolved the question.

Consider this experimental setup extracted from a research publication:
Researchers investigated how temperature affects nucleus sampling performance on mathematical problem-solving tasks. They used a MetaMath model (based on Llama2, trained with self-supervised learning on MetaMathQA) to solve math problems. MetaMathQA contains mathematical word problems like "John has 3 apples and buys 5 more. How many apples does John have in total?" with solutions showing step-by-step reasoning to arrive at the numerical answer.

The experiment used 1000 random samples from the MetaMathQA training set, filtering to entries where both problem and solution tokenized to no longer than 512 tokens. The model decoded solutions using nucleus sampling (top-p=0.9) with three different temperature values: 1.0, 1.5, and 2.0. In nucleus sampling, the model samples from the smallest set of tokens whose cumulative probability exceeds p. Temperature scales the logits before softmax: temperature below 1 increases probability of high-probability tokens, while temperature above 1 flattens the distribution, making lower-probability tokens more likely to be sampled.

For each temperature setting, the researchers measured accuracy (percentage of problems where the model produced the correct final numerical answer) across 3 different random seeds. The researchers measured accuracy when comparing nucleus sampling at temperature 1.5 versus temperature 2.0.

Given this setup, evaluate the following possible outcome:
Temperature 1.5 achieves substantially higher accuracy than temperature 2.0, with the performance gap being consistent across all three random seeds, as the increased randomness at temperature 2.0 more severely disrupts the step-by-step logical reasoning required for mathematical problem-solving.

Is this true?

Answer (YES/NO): YES